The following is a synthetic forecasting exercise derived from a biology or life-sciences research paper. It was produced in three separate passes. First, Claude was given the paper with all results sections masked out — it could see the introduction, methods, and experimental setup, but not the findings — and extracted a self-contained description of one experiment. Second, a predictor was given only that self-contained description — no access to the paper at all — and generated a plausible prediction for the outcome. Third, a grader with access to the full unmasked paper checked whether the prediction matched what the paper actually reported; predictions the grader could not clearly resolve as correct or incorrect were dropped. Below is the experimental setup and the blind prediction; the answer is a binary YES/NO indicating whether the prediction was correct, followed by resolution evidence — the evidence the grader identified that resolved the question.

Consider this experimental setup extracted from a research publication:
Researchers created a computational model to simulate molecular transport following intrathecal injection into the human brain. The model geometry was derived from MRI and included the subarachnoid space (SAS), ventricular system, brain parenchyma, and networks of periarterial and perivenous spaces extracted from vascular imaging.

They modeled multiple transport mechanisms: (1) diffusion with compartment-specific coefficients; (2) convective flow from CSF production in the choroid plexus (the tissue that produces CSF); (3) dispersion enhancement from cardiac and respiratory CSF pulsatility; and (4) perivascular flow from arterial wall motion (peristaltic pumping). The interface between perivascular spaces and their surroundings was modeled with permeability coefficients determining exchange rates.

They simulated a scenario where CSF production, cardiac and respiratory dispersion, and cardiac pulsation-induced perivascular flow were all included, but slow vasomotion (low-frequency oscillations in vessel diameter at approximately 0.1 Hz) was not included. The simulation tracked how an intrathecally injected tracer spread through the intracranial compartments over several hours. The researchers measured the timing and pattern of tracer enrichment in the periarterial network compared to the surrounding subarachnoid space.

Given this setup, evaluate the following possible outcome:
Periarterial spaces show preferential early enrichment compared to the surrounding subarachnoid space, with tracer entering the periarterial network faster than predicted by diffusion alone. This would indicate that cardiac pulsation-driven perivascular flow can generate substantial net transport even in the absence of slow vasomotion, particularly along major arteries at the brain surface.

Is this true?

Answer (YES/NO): NO